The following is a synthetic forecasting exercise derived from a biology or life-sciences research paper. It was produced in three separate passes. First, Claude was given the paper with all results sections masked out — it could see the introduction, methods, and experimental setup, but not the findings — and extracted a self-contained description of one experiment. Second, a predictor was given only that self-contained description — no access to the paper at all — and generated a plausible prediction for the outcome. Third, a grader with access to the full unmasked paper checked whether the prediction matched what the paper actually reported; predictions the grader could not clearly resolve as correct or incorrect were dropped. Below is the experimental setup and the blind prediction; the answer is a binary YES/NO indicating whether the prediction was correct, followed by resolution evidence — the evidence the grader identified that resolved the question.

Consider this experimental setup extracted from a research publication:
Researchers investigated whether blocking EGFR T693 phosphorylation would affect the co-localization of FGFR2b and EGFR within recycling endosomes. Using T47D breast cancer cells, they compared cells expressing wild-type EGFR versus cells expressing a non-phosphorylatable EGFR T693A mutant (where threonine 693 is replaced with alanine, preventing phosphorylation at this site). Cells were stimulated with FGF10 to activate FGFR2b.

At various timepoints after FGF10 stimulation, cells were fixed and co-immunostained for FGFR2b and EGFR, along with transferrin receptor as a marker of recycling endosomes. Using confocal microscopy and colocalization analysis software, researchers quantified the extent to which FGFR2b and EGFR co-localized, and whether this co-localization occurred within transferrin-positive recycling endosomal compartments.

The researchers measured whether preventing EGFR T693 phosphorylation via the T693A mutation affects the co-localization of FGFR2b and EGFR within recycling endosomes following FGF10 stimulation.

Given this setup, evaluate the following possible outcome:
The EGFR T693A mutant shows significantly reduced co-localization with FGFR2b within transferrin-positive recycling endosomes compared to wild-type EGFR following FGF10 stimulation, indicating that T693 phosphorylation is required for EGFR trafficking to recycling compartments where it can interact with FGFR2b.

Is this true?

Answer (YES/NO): YES